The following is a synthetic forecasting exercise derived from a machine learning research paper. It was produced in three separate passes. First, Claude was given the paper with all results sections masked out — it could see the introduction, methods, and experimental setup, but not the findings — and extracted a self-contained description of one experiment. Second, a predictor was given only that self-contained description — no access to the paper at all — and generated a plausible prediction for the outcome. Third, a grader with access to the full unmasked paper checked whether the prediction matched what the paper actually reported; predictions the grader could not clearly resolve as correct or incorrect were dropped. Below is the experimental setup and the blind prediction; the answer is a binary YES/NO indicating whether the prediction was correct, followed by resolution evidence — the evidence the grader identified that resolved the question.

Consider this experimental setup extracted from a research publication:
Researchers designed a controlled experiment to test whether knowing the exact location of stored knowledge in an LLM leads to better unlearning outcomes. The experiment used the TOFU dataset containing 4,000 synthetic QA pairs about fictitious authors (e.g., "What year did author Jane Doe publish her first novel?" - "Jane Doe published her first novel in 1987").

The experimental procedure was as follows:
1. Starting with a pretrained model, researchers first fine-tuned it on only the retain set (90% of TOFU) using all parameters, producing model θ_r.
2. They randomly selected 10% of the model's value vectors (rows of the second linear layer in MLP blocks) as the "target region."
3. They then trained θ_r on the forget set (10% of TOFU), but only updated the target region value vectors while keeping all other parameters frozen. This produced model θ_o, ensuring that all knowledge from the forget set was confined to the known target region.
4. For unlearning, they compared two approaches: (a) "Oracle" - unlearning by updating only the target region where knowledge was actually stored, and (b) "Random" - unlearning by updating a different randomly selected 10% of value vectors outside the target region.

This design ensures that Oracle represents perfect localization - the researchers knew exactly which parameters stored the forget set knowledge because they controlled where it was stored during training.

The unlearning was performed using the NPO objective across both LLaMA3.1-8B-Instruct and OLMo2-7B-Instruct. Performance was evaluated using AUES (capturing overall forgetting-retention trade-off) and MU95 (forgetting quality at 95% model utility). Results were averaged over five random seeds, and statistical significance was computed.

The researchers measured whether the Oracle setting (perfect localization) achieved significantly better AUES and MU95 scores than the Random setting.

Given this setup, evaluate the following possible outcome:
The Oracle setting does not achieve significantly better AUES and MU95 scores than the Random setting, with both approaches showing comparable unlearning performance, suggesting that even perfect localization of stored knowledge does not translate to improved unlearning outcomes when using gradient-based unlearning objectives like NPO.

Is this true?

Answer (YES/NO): YES